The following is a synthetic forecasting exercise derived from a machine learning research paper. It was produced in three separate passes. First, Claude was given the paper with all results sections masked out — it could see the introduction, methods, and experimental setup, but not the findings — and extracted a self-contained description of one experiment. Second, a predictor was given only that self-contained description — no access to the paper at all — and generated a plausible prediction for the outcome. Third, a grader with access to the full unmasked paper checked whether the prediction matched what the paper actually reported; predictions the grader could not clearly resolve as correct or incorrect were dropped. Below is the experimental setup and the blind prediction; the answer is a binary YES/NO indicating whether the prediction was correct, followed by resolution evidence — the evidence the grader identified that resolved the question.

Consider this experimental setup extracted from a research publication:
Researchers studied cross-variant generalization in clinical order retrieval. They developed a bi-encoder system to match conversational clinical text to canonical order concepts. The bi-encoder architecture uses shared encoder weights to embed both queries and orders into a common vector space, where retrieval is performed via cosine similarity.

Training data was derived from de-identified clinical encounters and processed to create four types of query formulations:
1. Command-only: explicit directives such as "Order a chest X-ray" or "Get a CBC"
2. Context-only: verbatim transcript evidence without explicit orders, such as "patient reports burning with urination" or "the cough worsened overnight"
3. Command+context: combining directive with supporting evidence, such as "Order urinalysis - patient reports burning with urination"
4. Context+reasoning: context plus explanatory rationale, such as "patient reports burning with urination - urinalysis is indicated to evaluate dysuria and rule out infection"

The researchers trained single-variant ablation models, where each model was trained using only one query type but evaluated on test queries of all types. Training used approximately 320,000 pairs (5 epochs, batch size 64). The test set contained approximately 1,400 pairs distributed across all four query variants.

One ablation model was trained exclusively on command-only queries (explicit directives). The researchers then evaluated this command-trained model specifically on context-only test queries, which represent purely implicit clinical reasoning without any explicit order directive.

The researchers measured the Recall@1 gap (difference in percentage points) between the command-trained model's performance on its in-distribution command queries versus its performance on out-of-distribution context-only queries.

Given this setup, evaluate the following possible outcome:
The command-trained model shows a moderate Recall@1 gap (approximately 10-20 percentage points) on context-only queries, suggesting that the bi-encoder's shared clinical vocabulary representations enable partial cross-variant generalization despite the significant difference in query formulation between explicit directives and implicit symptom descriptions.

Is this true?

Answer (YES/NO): YES